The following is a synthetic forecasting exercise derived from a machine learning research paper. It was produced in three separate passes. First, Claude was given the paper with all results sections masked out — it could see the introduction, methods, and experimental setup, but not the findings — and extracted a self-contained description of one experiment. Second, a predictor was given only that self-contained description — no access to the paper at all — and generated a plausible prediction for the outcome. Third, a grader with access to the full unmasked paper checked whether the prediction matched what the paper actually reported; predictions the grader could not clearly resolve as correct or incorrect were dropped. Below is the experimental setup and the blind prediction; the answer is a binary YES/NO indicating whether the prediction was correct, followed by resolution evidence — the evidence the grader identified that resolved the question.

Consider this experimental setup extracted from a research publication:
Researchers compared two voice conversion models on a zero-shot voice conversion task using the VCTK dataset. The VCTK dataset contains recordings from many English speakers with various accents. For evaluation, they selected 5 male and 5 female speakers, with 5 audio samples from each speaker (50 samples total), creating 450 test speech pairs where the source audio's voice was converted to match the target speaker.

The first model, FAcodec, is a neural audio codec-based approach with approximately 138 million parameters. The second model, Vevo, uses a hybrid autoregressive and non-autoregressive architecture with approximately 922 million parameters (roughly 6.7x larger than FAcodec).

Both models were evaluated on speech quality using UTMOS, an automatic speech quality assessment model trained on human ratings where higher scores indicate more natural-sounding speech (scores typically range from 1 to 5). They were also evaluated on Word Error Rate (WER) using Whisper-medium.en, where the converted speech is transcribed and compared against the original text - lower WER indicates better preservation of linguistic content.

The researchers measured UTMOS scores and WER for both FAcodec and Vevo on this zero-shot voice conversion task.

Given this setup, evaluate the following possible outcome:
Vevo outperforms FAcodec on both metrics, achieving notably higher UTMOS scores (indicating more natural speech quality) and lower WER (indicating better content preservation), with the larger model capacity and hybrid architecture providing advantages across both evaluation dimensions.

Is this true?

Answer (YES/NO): NO